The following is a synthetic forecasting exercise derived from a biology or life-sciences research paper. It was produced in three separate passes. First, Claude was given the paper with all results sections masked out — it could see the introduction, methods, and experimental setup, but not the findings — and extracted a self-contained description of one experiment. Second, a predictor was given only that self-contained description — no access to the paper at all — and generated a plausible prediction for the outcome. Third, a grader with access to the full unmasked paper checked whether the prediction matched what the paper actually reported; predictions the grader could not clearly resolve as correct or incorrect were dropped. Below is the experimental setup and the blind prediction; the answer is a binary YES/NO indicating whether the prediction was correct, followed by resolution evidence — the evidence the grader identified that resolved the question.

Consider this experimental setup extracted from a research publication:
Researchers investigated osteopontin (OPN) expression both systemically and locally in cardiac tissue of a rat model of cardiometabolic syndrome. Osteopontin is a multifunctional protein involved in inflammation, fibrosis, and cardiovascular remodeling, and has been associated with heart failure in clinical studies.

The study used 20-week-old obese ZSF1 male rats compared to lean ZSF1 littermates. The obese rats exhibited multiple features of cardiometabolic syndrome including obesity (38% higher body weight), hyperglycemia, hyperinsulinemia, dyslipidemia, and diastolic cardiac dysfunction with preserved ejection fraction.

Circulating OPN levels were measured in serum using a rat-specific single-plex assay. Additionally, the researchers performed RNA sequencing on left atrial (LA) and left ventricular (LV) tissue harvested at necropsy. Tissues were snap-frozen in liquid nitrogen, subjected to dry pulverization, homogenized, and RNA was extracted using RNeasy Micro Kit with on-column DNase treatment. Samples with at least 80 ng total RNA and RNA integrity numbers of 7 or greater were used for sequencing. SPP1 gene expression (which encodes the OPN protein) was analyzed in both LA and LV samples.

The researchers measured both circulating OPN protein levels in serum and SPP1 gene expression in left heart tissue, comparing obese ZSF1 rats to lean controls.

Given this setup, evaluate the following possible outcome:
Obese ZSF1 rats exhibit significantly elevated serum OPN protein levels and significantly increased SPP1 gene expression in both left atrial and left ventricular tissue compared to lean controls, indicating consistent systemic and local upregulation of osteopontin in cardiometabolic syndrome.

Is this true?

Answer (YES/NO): NO